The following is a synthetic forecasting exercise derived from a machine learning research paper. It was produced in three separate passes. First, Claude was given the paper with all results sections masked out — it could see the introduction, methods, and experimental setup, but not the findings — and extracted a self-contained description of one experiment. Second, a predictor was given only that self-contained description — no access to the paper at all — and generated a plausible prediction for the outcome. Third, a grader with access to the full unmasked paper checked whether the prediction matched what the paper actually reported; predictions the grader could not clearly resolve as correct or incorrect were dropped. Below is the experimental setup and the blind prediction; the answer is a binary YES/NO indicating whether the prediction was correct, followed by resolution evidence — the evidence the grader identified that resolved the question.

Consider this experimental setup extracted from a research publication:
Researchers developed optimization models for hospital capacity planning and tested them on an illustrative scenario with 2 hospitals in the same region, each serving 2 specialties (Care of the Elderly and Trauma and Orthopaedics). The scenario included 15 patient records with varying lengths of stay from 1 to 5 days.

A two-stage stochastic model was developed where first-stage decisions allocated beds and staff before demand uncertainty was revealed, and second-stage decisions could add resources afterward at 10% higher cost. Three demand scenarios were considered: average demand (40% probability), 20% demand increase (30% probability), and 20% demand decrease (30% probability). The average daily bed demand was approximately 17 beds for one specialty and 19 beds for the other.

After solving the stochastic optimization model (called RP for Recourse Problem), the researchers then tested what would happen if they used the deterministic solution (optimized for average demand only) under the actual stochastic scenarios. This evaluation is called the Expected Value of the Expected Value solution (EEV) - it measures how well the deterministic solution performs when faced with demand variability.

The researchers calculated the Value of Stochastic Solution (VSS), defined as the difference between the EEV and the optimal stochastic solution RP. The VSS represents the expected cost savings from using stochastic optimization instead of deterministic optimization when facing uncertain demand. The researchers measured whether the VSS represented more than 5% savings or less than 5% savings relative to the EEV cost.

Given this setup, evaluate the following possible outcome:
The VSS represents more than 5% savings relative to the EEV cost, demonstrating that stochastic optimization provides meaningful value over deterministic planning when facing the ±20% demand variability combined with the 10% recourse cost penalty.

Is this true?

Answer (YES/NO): NO